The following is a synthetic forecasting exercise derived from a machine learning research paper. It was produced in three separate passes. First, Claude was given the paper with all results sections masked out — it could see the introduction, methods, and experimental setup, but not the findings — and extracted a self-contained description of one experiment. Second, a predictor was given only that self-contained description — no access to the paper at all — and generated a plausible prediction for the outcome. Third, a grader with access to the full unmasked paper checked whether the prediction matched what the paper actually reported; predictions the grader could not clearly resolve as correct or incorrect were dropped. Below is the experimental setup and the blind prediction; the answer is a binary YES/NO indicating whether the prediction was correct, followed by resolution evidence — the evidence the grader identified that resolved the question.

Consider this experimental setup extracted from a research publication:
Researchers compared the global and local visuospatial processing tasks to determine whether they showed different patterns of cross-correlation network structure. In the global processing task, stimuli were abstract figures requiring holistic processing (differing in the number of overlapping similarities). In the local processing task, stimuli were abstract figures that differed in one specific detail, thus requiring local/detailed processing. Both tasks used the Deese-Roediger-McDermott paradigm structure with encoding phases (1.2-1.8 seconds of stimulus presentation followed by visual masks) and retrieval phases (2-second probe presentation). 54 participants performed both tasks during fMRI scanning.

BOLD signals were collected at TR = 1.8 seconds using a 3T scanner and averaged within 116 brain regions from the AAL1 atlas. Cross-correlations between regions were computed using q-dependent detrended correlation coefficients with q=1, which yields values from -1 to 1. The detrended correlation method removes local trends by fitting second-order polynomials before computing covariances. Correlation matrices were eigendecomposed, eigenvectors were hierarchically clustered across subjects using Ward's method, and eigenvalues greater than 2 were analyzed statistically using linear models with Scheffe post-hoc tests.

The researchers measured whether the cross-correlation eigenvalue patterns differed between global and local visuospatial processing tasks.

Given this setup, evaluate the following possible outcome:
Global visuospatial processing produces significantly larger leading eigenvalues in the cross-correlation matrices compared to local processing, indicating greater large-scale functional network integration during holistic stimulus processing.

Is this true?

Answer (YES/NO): NO